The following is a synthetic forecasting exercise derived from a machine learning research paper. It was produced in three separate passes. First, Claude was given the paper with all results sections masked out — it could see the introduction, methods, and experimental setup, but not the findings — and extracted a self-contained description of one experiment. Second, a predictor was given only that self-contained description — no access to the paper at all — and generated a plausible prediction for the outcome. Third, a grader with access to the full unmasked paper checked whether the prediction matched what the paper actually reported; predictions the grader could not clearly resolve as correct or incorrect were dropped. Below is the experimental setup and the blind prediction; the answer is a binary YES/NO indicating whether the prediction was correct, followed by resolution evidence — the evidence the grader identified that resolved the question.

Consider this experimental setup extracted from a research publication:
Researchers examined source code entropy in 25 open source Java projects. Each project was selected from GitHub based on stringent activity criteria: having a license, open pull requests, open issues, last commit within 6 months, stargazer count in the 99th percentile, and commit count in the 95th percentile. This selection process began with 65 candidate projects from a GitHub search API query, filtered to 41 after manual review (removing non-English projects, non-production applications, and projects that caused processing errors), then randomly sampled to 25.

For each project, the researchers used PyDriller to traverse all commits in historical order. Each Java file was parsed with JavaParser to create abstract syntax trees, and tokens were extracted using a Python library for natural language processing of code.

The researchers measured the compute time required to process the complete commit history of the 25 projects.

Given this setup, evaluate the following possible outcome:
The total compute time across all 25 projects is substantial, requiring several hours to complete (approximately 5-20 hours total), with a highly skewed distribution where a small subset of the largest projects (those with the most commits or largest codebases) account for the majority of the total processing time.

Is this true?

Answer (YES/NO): NO